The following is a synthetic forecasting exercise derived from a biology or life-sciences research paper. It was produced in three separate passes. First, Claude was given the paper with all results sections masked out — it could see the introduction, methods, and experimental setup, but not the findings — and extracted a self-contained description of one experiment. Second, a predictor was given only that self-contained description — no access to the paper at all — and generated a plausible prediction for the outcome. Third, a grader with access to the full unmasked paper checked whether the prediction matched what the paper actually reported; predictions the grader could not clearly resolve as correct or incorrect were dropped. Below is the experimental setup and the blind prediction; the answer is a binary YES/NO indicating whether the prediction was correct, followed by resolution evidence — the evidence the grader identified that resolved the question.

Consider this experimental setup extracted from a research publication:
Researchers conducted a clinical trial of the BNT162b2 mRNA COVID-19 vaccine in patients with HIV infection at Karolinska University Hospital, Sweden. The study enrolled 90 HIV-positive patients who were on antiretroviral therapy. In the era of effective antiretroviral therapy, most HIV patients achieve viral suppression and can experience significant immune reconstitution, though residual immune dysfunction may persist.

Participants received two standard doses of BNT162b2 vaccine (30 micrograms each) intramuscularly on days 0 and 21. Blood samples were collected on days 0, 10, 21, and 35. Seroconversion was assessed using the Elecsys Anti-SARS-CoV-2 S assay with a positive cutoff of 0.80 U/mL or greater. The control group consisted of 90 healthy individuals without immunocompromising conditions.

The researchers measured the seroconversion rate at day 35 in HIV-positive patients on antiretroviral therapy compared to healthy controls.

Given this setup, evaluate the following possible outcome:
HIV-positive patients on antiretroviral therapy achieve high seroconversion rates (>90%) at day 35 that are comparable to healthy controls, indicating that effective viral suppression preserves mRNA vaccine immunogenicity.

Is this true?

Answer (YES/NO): YES